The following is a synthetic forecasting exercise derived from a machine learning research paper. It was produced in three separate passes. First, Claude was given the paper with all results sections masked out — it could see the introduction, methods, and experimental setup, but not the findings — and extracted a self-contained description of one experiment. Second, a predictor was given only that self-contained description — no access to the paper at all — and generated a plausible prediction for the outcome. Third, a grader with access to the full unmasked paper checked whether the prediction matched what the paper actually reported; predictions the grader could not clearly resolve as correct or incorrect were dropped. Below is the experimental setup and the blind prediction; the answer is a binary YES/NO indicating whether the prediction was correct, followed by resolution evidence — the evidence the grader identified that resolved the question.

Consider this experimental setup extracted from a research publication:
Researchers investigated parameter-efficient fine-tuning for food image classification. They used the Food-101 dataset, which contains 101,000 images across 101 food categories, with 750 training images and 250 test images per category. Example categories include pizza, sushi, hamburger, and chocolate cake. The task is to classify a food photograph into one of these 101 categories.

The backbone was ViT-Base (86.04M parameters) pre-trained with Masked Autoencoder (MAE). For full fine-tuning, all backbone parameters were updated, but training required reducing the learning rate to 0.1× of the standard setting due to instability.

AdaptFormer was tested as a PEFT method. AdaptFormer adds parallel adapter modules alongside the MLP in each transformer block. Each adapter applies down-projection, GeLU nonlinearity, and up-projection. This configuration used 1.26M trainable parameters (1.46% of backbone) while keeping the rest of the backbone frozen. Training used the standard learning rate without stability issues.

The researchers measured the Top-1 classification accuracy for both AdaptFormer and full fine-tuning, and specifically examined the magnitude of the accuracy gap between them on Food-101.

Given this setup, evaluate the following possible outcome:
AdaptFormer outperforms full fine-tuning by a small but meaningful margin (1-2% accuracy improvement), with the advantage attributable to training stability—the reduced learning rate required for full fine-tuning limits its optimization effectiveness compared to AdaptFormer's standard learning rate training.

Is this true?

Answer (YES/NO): NO